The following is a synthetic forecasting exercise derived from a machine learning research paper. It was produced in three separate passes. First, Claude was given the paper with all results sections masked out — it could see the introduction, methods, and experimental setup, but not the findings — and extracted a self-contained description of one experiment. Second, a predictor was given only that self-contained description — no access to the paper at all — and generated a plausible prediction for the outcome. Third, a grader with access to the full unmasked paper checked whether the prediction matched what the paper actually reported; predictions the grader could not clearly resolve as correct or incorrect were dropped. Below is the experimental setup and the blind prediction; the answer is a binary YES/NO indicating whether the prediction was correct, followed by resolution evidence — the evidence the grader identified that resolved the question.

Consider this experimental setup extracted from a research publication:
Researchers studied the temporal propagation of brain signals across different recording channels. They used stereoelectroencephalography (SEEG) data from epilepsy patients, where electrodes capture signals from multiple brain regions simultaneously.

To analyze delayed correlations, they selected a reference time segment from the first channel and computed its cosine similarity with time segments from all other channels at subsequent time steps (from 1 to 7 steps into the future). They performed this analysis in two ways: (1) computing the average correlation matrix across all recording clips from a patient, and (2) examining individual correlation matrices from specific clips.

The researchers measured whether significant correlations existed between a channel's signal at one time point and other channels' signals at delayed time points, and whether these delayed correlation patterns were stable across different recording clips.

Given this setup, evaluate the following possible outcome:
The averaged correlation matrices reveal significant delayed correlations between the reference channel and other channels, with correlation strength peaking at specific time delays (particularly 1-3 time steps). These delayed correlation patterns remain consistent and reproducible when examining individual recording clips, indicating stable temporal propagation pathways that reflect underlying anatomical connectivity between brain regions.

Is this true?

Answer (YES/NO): NO